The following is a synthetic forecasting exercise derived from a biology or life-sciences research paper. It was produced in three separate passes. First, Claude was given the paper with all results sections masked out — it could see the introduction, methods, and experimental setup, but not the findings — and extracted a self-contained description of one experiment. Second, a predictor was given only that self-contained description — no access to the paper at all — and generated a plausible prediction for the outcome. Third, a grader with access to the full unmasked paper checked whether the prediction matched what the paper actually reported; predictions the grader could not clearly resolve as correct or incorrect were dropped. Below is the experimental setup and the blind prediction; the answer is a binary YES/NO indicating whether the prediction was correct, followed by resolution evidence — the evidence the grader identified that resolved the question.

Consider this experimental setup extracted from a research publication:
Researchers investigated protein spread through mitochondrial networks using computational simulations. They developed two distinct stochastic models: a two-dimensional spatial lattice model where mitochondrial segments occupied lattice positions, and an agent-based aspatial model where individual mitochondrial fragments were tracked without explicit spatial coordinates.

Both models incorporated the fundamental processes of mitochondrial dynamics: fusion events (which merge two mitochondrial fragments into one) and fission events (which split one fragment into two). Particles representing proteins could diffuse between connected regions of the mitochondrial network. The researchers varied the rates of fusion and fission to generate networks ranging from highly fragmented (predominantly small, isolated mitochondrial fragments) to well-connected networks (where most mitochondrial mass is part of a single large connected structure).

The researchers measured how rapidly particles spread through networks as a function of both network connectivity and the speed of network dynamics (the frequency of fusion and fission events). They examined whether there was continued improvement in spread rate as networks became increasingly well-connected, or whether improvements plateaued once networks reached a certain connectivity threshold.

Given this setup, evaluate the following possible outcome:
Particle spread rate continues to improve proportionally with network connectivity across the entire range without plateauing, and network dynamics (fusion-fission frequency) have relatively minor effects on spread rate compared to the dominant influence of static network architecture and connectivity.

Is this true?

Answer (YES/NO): NO